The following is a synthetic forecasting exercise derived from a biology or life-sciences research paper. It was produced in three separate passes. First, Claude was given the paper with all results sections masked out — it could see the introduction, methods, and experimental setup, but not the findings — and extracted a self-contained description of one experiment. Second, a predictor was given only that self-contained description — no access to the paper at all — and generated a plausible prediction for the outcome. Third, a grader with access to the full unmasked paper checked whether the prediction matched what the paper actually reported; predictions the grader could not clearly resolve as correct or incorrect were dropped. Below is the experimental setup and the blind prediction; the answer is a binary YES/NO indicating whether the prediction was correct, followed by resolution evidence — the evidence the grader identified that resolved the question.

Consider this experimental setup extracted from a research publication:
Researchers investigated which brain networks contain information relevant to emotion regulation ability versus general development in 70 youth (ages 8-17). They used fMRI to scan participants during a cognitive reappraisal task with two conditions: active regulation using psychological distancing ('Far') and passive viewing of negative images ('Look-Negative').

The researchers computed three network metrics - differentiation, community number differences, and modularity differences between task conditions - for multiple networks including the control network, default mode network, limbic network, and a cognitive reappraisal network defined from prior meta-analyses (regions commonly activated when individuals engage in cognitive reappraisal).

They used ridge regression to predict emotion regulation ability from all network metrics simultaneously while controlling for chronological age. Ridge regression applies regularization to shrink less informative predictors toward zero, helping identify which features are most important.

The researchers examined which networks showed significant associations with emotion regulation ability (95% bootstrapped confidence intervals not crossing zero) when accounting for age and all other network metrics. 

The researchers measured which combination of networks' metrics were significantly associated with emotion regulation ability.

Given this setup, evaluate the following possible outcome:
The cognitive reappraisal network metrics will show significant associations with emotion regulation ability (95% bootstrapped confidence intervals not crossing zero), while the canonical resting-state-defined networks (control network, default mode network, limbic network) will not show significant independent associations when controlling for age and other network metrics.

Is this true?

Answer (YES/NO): NO